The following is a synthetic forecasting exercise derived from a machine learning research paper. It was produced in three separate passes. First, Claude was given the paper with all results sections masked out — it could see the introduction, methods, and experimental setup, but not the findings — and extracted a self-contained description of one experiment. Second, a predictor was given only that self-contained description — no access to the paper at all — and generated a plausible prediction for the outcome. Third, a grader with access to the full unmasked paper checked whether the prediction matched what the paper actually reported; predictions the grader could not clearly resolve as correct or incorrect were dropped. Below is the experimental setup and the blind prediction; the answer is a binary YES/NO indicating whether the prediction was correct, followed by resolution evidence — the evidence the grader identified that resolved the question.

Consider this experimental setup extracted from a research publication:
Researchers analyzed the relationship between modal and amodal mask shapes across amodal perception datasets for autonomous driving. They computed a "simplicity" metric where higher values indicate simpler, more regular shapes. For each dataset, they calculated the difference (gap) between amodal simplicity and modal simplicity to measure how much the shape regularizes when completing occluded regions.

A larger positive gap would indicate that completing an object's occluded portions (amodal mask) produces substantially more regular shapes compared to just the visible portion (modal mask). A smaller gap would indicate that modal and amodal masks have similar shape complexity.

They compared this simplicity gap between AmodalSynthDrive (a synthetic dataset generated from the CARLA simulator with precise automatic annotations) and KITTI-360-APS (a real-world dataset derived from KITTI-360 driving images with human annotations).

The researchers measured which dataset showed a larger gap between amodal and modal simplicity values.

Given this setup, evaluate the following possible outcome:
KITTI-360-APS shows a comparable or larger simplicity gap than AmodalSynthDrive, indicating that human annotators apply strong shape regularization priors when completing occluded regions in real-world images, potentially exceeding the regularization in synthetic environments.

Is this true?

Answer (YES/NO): YES